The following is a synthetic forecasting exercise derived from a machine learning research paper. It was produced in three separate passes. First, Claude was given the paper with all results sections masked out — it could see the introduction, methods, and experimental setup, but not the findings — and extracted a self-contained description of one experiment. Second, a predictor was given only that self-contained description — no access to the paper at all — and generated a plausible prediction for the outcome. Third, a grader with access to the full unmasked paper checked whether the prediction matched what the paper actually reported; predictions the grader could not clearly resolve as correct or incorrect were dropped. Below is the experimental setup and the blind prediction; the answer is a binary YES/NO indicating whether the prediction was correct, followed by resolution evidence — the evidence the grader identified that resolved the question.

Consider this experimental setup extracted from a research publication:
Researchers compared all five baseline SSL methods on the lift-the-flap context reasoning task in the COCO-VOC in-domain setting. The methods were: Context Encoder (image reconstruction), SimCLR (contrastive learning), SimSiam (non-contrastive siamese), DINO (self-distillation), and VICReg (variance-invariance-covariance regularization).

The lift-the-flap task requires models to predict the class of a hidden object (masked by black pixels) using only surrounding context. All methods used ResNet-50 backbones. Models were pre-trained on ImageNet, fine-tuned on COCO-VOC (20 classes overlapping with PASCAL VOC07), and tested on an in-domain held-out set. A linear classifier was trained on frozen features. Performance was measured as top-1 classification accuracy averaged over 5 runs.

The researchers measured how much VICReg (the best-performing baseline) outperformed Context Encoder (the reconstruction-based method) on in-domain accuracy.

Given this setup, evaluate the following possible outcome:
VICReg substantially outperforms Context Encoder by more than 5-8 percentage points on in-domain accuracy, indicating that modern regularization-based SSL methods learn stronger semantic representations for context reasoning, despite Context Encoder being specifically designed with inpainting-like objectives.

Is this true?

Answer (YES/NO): YES